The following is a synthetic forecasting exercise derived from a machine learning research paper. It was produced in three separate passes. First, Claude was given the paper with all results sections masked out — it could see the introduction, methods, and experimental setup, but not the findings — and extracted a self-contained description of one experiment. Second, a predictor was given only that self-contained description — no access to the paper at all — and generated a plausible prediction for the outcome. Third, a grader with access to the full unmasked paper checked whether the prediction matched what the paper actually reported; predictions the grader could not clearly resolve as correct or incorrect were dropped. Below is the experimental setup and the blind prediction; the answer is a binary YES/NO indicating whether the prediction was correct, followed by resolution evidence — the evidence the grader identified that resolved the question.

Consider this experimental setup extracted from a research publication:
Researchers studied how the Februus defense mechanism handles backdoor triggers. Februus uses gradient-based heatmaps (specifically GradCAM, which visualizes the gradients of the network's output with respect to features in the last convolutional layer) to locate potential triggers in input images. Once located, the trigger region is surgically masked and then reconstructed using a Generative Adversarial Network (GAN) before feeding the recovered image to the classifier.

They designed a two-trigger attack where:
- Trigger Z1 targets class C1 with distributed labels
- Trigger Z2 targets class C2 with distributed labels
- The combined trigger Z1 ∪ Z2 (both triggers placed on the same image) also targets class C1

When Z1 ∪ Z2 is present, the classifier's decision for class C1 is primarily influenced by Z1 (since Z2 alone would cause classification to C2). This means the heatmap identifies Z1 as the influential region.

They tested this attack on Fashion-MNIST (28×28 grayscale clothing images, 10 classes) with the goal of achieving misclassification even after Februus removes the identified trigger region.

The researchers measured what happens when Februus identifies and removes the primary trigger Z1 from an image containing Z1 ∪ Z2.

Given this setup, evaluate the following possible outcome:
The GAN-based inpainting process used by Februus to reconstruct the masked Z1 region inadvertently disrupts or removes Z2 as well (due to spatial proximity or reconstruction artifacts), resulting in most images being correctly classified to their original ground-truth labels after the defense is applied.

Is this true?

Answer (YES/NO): NO